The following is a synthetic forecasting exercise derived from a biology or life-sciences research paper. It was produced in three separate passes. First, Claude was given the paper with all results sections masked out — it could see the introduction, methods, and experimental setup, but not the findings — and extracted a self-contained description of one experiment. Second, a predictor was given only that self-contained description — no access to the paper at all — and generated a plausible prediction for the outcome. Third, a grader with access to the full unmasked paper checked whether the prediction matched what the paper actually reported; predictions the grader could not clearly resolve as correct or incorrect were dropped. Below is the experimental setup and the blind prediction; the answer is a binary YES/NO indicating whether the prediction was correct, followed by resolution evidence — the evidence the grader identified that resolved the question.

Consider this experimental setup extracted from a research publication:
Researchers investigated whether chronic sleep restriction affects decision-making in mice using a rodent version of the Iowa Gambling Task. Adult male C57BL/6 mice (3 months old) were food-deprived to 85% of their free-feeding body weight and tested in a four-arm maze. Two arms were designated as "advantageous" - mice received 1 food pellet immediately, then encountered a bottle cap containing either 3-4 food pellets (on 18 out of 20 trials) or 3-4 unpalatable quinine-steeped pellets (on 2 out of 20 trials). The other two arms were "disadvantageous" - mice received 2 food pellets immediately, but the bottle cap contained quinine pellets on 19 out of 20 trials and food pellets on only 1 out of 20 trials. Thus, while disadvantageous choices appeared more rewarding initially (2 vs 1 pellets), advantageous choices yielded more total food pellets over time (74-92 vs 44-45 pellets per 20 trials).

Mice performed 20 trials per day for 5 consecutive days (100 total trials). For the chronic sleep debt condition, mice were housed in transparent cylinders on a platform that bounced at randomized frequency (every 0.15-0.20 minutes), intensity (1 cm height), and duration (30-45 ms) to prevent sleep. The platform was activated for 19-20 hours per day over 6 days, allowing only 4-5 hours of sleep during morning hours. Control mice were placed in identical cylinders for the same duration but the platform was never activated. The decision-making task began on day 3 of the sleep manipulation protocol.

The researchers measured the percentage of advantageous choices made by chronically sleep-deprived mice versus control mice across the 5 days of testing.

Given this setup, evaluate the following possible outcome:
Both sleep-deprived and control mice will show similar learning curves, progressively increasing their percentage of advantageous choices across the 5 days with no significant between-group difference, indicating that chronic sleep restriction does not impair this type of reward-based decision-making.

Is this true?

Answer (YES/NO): YES